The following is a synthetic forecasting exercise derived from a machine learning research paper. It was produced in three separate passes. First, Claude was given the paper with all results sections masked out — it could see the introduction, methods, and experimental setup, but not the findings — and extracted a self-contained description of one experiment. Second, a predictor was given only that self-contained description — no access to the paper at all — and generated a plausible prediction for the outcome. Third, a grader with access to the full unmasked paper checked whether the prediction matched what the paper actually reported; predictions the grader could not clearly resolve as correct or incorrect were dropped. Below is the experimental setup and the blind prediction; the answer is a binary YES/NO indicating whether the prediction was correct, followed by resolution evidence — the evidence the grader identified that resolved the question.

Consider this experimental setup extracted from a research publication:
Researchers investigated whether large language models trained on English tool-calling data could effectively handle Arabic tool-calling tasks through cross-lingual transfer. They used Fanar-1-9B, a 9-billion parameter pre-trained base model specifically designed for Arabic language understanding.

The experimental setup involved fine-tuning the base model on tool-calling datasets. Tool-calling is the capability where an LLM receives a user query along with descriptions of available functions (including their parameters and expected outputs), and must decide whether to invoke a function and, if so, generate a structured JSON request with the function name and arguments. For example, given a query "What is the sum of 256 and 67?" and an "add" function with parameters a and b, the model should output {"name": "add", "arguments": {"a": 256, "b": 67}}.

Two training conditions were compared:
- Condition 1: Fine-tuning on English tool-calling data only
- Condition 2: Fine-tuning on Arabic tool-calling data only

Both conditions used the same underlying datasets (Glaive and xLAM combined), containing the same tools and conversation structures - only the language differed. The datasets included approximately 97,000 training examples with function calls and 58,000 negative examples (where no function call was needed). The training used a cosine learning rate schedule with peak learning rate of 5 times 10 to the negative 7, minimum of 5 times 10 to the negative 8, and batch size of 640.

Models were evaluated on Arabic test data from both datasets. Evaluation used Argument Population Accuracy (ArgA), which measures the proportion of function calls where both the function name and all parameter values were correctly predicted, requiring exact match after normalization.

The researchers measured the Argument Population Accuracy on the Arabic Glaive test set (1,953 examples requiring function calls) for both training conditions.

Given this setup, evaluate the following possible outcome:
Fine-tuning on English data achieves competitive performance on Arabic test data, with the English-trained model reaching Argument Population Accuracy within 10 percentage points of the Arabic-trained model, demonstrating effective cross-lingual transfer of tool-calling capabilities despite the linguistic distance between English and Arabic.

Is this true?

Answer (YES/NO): YES